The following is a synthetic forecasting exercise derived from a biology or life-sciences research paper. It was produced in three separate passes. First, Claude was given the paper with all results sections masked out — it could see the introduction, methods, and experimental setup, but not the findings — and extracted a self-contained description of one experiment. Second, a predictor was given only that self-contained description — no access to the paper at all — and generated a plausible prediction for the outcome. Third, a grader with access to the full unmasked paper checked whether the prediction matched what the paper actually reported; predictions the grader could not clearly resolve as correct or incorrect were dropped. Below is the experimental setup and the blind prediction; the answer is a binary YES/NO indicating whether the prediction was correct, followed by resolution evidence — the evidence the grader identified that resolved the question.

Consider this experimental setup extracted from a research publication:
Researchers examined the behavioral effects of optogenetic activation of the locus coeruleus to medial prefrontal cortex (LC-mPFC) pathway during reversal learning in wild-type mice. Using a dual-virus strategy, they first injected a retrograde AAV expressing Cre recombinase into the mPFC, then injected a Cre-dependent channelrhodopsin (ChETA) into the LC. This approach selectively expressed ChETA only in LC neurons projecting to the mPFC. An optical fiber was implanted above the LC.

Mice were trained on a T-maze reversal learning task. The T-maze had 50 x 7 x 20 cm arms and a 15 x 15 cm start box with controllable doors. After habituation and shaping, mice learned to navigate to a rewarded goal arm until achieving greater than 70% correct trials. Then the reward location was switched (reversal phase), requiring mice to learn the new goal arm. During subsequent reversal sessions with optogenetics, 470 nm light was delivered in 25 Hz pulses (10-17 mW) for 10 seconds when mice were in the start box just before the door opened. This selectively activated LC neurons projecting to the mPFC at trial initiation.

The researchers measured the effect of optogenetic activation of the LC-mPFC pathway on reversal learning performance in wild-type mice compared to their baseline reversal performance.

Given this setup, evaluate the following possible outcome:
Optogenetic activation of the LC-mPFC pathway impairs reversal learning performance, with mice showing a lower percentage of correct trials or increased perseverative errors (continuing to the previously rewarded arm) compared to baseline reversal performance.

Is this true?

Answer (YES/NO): NO